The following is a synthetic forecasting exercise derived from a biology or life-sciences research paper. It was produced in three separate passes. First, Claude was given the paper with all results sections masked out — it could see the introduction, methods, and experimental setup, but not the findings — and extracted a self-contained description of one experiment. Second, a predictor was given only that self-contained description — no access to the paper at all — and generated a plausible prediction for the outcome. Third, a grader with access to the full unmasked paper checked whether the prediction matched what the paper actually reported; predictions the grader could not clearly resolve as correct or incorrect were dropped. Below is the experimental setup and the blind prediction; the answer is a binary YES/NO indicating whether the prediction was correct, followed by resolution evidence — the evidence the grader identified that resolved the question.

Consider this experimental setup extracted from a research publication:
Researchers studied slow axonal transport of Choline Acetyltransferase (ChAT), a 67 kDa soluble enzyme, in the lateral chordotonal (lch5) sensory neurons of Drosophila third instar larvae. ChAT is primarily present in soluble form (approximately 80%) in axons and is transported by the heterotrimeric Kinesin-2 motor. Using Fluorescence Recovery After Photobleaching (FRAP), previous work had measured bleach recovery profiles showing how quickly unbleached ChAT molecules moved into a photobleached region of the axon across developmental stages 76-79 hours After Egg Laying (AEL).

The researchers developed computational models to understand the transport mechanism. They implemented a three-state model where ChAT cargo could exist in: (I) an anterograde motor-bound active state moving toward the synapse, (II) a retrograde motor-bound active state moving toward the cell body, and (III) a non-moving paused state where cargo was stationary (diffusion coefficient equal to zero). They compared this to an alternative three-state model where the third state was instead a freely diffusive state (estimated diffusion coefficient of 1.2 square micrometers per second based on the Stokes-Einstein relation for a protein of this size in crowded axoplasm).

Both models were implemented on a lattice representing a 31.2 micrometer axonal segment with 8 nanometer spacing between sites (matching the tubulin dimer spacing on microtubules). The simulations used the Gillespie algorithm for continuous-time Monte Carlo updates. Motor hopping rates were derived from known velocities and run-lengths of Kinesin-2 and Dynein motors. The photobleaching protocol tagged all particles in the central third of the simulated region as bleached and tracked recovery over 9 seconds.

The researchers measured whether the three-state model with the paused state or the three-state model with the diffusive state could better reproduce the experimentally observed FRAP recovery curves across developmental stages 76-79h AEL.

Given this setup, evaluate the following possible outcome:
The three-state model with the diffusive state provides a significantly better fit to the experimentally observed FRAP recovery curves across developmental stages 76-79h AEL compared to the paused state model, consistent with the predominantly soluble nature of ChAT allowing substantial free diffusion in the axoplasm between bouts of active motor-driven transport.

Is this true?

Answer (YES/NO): YES